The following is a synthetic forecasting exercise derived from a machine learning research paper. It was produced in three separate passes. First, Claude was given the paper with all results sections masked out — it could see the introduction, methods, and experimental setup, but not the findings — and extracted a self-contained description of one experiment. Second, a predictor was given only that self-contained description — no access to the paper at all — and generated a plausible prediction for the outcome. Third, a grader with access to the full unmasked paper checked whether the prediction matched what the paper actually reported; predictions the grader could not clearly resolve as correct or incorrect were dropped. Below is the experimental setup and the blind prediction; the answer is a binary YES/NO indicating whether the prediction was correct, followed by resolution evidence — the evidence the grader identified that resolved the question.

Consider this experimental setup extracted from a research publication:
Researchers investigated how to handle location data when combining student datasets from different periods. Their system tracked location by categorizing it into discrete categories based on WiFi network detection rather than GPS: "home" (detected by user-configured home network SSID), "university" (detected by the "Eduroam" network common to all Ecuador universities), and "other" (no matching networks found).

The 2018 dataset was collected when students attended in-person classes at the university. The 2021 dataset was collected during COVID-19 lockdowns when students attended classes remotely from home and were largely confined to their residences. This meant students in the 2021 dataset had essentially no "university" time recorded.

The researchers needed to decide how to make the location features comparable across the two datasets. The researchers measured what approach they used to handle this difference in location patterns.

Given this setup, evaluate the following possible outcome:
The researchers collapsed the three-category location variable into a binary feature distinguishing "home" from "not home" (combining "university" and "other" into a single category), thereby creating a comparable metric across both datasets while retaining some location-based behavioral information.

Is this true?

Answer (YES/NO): YES